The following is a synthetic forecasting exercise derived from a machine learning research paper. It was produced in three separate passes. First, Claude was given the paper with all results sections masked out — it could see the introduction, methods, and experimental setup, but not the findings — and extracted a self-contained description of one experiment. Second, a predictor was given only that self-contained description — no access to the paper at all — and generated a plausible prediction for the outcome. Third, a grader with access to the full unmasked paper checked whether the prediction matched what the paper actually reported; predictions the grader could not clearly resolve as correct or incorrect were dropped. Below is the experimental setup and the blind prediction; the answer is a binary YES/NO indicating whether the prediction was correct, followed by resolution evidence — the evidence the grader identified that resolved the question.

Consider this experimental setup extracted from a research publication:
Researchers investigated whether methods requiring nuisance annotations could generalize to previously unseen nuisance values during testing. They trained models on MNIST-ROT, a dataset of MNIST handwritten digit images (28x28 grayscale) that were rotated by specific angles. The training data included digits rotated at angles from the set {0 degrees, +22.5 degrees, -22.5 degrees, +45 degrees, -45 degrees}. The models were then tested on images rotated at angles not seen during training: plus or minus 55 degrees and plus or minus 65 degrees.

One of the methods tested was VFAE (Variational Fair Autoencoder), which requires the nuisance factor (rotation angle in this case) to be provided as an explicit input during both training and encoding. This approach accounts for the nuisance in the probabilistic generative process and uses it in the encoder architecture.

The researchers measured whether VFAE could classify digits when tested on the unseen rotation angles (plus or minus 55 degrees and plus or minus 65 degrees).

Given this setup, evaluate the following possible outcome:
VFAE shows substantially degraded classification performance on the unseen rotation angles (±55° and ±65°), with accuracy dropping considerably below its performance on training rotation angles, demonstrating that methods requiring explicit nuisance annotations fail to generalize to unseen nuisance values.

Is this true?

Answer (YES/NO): NO